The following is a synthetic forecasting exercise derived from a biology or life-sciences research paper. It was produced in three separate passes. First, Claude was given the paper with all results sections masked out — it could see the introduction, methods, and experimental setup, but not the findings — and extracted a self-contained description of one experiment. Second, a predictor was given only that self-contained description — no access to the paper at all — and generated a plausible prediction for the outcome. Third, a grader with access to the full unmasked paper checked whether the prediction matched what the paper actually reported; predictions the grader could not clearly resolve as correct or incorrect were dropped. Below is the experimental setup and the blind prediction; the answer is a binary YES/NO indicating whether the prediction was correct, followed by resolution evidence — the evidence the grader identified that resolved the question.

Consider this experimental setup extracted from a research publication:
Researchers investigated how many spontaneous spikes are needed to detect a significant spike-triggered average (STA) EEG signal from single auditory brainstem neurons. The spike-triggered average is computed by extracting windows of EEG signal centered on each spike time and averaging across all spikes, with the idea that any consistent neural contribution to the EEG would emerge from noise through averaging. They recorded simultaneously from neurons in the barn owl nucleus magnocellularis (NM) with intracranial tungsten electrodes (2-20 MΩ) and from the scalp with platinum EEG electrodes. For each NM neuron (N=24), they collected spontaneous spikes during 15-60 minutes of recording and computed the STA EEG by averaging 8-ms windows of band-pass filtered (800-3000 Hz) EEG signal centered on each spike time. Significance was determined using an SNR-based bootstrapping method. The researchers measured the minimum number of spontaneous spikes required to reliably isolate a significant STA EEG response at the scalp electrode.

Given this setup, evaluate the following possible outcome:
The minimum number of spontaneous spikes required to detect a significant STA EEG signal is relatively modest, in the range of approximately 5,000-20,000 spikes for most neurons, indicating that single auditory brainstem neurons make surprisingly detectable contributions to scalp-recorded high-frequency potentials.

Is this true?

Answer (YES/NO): YES